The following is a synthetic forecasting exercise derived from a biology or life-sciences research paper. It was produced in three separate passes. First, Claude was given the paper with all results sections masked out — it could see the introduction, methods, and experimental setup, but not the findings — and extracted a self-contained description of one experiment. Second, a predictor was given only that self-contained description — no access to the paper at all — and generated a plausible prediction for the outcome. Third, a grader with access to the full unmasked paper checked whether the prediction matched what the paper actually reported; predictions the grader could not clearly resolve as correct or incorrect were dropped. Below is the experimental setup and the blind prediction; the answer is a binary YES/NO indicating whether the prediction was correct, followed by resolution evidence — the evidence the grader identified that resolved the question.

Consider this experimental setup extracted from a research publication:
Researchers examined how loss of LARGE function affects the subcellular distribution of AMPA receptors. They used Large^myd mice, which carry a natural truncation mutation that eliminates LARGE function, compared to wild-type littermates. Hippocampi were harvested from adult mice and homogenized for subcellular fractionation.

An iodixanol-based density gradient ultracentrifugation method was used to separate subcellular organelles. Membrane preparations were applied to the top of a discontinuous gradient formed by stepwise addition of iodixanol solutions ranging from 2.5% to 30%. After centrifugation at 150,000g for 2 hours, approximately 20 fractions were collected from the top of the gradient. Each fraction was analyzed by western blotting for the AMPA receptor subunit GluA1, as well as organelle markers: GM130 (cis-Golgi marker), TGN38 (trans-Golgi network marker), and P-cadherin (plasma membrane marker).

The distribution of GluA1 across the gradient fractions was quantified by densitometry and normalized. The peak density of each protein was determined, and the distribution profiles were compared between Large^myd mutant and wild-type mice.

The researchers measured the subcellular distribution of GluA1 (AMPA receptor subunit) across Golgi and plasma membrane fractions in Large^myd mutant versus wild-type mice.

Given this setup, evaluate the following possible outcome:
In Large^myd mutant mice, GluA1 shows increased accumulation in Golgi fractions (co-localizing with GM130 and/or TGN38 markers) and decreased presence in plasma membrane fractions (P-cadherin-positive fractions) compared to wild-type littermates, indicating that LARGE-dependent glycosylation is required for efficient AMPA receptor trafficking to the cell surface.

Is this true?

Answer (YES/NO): NO